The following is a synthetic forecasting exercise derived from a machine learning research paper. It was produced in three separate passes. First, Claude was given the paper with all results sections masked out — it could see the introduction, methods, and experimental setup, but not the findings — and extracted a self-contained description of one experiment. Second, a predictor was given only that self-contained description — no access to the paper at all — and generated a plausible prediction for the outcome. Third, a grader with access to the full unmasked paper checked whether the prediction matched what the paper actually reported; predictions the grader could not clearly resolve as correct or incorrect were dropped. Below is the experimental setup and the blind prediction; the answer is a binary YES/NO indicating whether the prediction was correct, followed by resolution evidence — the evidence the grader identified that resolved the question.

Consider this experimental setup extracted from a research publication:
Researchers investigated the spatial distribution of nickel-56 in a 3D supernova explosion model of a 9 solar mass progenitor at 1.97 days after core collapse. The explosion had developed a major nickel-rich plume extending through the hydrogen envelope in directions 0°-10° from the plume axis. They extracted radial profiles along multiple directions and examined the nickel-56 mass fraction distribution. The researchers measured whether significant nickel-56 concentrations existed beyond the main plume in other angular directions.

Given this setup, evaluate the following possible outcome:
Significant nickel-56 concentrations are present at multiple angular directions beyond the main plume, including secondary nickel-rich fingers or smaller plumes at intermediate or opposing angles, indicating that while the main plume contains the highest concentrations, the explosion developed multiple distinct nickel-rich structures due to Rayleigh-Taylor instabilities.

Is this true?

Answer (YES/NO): YES